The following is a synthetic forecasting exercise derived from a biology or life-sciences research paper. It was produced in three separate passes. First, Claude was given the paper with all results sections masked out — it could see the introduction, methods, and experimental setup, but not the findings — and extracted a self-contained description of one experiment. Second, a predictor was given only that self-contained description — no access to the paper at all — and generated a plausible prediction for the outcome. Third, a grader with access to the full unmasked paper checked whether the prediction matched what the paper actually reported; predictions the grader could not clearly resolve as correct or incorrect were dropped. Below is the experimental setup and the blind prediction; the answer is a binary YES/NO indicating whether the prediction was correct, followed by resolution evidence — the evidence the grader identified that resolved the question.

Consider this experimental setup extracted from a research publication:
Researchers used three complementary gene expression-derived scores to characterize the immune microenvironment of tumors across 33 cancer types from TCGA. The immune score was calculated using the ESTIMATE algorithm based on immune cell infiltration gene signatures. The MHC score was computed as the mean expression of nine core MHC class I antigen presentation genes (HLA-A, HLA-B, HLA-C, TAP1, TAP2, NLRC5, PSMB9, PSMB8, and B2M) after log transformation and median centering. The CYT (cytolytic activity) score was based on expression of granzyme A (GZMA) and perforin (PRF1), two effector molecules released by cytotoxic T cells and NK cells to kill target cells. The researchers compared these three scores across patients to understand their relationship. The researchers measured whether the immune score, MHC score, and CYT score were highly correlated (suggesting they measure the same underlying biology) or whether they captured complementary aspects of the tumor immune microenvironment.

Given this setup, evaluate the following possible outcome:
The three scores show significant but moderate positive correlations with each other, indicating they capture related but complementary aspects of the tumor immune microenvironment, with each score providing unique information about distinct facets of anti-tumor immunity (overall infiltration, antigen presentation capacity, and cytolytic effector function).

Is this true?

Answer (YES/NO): YES